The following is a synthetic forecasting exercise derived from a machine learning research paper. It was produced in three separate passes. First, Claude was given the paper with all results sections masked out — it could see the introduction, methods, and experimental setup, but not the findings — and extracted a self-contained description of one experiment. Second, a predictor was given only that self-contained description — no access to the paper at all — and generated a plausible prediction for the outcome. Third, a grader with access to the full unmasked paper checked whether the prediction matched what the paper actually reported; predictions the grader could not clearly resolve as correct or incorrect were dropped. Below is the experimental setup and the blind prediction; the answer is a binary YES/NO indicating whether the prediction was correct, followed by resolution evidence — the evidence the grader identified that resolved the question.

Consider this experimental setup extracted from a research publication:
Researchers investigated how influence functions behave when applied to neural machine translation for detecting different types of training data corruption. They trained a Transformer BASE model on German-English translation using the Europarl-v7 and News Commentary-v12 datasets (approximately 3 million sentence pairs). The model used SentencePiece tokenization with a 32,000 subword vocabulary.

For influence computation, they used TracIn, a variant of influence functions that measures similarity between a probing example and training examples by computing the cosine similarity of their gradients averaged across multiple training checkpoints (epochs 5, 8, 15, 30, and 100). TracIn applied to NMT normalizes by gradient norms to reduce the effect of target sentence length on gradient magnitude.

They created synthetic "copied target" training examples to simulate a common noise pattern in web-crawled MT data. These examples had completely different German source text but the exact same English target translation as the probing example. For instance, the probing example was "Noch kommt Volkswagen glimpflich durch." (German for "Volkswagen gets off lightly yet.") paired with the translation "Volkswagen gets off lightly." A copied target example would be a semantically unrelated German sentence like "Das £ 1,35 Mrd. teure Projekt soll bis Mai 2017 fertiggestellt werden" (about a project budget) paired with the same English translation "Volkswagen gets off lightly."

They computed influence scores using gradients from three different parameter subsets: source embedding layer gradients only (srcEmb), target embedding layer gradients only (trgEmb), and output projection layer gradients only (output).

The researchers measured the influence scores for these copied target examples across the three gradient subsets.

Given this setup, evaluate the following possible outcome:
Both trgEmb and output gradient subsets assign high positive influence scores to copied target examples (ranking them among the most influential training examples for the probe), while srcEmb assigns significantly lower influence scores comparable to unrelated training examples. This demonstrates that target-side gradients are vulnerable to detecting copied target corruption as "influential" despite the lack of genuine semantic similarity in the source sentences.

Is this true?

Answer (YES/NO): YES